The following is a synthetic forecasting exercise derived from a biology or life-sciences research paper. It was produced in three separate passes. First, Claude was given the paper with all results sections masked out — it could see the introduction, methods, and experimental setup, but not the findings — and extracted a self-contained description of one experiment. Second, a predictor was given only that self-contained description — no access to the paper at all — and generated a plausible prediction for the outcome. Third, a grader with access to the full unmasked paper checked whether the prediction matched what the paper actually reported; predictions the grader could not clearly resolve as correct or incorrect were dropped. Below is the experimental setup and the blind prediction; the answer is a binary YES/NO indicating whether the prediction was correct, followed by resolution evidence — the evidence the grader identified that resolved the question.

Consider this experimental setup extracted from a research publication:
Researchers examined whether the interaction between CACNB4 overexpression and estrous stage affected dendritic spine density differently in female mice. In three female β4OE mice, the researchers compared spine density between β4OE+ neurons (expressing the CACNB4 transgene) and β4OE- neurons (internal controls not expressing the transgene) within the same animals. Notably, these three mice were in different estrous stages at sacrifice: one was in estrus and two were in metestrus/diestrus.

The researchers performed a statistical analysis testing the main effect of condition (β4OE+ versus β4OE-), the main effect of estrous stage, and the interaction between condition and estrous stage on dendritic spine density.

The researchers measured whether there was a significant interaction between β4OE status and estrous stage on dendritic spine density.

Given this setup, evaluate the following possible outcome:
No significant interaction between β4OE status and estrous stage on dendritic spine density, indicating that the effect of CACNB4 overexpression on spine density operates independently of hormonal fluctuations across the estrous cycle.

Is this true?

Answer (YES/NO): NO